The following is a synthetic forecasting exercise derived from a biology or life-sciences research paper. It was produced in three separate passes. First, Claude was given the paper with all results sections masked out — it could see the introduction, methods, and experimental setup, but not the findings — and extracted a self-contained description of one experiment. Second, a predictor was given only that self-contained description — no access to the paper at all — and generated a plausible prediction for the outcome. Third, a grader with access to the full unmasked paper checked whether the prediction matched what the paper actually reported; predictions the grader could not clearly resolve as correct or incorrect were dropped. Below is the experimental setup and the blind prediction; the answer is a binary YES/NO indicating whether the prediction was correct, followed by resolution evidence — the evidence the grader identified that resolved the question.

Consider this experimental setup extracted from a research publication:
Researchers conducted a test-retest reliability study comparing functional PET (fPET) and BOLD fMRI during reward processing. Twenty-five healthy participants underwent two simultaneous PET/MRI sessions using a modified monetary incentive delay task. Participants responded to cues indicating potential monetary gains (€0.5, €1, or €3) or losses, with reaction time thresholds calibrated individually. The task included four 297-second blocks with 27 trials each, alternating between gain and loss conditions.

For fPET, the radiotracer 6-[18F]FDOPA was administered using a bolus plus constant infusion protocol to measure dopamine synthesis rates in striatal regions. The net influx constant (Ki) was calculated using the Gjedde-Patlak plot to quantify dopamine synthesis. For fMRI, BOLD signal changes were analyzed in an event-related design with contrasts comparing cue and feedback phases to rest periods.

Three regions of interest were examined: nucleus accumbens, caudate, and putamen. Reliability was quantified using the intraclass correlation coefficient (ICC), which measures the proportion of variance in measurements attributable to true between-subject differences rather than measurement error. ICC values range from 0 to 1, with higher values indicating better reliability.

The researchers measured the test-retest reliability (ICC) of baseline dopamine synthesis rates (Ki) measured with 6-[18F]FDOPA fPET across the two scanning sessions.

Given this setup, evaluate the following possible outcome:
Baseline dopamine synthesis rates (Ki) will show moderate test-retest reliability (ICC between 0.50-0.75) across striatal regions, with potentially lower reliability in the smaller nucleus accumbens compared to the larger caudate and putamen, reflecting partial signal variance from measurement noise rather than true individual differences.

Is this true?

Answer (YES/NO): NO